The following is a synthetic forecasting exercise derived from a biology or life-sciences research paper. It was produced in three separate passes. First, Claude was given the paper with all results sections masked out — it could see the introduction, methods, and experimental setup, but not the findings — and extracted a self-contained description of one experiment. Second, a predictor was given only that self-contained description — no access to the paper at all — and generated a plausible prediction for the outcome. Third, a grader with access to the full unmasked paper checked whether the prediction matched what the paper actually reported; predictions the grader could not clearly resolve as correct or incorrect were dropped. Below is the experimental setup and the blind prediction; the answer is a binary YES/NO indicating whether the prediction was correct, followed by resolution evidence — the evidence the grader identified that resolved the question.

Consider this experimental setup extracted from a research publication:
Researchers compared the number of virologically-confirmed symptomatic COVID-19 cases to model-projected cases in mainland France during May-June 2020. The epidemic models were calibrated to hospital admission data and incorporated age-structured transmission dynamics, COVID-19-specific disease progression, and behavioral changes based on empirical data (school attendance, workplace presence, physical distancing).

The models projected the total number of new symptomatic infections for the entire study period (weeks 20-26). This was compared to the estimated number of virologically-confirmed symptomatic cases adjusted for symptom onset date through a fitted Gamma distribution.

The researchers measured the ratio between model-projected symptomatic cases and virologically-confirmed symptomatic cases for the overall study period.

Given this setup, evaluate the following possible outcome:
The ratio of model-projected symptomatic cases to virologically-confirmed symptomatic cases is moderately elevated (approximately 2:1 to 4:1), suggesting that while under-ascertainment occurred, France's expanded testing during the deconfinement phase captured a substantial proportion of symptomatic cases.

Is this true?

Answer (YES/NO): NO